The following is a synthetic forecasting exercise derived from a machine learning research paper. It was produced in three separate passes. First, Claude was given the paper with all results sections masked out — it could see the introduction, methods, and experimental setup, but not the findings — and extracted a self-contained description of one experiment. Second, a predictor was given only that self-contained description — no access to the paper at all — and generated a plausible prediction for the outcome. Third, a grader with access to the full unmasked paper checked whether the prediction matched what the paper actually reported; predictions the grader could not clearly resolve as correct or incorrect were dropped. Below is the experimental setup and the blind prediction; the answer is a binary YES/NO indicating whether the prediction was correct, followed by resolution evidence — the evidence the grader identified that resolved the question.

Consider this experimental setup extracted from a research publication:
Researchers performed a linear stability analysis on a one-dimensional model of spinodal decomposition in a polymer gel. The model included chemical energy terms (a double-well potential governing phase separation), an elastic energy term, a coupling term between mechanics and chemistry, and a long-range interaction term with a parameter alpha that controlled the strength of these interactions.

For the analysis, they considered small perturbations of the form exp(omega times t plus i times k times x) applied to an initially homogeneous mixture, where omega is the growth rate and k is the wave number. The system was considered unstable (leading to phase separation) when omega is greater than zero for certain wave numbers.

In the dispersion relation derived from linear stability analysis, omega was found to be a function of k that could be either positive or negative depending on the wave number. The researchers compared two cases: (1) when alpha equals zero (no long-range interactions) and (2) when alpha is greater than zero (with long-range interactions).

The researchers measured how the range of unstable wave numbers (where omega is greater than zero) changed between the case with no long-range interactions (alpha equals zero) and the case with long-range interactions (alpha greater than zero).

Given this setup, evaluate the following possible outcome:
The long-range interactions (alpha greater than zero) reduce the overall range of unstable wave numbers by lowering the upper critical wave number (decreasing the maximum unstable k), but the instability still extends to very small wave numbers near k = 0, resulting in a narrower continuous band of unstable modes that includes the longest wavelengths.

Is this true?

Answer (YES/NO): NO